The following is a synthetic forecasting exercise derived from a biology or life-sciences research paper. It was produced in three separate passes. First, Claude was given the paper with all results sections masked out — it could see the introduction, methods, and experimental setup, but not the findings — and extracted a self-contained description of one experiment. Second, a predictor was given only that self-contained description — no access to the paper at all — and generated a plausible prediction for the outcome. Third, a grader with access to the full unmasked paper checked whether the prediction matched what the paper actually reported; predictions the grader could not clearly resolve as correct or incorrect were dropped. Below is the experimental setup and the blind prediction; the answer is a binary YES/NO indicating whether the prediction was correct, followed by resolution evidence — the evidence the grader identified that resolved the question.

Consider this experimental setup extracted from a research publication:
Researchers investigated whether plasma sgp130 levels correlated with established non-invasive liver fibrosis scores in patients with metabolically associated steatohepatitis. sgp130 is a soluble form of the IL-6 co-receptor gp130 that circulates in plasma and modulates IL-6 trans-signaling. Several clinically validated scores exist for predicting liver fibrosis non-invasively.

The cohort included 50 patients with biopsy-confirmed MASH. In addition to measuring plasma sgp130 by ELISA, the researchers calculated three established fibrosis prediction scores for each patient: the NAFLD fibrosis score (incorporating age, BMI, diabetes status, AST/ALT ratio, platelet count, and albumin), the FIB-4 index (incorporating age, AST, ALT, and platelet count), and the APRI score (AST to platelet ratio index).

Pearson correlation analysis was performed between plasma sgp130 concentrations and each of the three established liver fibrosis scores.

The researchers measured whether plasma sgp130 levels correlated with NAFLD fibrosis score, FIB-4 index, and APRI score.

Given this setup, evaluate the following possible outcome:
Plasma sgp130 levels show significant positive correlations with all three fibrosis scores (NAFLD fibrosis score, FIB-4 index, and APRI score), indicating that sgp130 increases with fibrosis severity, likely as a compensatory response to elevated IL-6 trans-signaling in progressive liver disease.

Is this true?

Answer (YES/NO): YES